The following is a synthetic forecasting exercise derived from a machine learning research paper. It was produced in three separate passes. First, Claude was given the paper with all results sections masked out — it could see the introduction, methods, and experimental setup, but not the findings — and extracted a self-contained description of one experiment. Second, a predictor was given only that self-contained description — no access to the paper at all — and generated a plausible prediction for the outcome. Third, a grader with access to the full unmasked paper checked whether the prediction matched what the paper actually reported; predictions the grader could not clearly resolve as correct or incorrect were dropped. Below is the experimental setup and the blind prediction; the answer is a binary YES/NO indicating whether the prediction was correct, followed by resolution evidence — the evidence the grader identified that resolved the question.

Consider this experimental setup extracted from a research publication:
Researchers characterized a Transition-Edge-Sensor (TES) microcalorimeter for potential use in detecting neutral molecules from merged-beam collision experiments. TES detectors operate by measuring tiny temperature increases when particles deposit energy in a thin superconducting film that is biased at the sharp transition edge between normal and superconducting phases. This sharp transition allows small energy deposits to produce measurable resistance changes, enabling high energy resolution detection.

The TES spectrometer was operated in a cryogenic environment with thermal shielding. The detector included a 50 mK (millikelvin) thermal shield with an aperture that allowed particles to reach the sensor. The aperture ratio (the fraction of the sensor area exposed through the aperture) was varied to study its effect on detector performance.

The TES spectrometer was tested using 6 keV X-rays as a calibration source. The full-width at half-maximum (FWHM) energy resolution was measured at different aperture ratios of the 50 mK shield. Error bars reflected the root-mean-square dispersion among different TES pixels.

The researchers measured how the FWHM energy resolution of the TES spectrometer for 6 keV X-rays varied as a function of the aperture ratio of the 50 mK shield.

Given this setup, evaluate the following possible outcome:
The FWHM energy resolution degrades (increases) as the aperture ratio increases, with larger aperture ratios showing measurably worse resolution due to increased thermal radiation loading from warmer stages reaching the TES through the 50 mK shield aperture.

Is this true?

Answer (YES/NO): YES